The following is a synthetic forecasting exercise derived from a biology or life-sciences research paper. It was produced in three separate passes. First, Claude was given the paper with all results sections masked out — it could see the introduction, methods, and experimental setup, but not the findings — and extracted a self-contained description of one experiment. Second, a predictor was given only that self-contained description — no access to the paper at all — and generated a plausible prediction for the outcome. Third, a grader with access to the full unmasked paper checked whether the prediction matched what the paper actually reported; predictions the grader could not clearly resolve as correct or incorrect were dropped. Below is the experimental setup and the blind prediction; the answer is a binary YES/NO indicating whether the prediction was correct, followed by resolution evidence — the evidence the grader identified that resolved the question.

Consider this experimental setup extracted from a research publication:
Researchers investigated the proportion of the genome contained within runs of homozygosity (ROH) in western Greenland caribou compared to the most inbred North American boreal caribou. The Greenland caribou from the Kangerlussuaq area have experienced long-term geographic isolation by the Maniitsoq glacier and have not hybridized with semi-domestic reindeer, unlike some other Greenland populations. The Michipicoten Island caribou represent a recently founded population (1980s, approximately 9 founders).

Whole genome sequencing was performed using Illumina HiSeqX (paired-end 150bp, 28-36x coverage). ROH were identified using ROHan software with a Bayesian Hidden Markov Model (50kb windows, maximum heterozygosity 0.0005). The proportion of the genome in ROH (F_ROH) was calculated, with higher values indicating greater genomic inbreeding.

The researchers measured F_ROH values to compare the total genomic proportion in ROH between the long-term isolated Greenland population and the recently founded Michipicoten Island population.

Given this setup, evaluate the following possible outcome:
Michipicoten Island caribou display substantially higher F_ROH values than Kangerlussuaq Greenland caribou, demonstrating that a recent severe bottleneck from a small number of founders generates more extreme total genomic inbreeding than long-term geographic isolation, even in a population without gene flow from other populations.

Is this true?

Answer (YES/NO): NO